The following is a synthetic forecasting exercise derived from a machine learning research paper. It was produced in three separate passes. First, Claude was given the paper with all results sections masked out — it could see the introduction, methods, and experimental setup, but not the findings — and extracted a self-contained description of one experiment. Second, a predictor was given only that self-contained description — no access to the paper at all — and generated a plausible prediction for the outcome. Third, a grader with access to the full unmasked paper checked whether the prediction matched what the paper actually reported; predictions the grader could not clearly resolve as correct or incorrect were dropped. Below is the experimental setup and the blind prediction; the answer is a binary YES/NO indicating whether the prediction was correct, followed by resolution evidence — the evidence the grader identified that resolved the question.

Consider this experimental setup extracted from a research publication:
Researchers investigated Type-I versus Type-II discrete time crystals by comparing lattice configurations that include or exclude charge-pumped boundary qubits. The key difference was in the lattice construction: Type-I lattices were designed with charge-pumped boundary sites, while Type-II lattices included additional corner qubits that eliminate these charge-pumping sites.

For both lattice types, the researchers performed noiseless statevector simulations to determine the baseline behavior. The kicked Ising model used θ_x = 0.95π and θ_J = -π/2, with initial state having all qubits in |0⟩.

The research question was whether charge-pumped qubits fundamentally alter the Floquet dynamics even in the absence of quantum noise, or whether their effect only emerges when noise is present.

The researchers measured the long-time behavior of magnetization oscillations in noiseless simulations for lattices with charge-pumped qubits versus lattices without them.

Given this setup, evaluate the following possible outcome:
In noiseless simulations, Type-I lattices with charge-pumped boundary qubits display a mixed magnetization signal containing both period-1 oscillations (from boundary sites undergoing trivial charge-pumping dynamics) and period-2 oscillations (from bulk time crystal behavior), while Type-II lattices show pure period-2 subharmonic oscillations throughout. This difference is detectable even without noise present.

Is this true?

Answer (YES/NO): NO